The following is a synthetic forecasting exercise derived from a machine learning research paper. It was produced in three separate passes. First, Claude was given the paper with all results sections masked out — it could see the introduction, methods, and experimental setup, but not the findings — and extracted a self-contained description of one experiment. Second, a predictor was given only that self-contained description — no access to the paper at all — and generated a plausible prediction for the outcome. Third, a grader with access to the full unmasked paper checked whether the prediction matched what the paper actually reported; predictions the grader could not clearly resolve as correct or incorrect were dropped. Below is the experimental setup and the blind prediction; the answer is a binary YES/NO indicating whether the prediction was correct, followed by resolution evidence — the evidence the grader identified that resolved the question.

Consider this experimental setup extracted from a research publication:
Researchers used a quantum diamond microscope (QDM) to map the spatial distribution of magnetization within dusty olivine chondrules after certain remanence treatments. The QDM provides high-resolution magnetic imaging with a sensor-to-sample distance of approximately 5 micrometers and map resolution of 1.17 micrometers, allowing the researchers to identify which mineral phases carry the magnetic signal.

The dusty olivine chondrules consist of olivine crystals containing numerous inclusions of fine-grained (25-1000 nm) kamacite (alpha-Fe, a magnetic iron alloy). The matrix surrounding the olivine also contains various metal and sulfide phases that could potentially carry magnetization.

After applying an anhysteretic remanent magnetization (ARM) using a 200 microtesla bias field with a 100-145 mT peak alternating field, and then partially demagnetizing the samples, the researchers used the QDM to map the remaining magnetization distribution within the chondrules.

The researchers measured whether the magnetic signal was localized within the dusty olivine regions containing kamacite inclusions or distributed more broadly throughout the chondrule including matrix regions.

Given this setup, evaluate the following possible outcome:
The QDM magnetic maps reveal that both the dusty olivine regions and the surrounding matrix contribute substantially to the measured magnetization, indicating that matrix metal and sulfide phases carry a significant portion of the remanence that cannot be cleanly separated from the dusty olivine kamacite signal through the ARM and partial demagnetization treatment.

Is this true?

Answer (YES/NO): NO